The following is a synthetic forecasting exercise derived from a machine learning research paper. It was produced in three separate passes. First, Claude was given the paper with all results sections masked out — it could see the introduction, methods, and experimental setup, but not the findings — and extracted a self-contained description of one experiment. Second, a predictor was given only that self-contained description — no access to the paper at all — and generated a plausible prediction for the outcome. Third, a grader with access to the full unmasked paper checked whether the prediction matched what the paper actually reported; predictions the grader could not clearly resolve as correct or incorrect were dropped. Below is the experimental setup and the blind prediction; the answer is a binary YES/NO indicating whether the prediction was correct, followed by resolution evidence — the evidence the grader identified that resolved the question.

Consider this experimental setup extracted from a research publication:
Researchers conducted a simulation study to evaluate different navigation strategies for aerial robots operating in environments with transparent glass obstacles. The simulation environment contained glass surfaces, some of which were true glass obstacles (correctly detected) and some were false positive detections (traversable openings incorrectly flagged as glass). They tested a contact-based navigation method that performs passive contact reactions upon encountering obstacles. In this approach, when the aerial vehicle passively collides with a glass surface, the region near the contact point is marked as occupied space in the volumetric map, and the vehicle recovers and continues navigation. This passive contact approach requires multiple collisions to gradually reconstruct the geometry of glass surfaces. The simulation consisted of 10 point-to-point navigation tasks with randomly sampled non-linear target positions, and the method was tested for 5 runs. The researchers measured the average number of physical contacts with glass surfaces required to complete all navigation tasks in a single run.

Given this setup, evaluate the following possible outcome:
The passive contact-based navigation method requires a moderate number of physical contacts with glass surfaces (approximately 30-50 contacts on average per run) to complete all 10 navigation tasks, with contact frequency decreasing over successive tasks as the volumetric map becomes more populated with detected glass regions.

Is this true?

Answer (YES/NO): YES